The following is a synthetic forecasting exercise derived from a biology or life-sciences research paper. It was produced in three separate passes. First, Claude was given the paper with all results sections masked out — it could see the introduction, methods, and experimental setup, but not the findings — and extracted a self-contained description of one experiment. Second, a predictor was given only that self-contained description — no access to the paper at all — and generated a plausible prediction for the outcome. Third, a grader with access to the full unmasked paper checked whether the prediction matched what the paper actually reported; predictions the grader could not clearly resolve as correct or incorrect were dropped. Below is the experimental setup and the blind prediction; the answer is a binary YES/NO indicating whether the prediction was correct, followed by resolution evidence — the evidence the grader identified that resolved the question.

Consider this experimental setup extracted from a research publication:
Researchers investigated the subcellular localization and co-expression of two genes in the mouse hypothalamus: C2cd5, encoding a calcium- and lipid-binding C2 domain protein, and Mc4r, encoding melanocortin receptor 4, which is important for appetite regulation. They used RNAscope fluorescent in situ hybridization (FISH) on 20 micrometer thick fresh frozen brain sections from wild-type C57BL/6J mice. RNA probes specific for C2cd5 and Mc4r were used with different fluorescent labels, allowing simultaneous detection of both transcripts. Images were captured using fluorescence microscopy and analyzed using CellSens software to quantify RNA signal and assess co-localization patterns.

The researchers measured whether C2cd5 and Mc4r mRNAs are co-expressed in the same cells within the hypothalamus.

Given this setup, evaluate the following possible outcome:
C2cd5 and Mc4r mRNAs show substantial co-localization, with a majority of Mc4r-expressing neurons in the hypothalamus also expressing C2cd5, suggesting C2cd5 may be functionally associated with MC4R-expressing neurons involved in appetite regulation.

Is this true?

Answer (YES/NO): YES